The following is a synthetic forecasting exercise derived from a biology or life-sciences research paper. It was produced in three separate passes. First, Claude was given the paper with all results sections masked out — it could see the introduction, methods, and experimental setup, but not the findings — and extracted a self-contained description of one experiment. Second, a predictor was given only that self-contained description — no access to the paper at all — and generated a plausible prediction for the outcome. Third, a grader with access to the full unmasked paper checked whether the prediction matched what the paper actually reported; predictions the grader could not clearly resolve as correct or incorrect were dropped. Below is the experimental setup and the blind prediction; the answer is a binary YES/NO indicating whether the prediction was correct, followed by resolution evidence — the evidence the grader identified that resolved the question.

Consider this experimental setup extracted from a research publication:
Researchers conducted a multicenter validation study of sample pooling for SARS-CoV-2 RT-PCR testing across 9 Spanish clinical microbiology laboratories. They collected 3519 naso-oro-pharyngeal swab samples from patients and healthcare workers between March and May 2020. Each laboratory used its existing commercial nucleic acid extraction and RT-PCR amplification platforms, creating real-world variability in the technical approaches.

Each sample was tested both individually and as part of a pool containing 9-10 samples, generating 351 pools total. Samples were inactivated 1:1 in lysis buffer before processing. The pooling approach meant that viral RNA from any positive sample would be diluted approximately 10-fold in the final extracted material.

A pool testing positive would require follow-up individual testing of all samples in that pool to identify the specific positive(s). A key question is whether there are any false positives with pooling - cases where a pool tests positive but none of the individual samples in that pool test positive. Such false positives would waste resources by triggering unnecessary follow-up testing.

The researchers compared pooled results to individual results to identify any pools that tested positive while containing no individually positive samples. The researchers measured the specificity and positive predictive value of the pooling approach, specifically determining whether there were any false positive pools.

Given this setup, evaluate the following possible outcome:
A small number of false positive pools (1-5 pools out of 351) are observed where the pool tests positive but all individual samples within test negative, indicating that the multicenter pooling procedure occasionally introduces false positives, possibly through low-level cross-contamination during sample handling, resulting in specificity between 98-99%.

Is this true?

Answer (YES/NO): NO